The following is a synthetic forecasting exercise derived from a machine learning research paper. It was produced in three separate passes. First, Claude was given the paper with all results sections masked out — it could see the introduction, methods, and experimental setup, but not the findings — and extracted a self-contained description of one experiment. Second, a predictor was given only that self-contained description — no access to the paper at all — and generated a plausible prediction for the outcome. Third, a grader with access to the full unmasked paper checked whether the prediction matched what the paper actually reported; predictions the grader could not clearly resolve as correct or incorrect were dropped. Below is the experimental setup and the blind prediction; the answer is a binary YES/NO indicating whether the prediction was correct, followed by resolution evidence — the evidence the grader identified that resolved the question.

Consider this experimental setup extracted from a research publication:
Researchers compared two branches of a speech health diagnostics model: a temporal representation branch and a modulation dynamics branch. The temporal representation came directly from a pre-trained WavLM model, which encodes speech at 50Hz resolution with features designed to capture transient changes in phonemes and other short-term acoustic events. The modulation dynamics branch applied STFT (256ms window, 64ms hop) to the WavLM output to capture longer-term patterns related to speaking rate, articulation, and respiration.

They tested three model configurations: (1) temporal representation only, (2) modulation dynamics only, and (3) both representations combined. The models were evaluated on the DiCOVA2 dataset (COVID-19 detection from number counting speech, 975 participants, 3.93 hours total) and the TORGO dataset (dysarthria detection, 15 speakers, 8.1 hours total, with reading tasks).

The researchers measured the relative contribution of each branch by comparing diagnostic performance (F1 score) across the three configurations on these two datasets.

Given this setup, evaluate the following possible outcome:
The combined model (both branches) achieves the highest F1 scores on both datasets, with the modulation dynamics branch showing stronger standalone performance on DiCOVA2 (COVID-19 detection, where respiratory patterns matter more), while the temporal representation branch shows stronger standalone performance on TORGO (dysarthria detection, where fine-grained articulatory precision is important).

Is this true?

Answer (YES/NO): NO